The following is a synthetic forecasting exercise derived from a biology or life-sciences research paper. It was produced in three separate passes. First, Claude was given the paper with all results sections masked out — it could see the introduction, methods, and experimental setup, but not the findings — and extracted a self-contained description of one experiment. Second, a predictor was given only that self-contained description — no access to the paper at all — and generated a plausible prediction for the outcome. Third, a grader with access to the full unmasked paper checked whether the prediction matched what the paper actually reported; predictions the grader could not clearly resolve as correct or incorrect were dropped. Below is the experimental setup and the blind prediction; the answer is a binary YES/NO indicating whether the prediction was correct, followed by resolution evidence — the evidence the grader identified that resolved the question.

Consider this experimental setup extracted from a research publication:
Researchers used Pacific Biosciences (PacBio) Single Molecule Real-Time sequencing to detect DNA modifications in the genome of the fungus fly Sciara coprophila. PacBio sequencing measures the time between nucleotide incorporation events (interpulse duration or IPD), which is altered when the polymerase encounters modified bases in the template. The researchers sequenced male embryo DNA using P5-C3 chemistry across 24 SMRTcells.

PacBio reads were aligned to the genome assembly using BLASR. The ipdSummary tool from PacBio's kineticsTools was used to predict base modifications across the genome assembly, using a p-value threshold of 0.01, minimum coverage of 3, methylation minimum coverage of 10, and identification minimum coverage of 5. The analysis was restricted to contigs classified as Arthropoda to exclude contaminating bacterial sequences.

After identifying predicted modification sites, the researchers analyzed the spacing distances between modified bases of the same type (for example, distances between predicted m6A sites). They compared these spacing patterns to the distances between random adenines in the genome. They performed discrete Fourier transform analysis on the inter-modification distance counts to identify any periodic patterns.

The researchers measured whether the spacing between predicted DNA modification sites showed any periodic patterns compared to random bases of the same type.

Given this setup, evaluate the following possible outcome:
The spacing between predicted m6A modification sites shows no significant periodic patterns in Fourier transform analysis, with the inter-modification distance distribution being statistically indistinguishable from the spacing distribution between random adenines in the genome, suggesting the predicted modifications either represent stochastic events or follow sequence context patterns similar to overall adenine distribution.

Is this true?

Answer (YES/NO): NO